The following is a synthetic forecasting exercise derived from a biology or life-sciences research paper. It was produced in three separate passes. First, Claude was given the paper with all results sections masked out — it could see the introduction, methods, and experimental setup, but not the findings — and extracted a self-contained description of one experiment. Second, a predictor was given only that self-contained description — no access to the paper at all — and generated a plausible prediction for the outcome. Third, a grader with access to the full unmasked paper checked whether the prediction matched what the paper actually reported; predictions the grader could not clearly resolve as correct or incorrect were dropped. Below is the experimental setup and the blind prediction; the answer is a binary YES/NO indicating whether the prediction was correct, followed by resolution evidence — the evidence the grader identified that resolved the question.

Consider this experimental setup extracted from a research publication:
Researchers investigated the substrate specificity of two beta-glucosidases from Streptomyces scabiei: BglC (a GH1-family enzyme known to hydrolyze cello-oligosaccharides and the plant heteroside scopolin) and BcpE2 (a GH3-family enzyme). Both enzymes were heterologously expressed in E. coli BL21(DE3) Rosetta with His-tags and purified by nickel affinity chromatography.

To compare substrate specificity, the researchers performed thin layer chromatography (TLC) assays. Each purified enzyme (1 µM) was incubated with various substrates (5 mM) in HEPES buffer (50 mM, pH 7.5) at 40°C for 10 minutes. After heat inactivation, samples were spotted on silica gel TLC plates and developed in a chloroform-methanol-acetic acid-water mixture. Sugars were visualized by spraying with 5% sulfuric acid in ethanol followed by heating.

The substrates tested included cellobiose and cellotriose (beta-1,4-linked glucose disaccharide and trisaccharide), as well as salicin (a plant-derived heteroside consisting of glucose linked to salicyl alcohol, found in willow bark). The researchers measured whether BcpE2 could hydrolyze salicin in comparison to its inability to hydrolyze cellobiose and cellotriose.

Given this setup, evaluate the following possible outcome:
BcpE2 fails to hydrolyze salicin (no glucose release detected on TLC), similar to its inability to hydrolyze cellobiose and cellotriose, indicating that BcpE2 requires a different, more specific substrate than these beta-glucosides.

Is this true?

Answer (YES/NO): NO